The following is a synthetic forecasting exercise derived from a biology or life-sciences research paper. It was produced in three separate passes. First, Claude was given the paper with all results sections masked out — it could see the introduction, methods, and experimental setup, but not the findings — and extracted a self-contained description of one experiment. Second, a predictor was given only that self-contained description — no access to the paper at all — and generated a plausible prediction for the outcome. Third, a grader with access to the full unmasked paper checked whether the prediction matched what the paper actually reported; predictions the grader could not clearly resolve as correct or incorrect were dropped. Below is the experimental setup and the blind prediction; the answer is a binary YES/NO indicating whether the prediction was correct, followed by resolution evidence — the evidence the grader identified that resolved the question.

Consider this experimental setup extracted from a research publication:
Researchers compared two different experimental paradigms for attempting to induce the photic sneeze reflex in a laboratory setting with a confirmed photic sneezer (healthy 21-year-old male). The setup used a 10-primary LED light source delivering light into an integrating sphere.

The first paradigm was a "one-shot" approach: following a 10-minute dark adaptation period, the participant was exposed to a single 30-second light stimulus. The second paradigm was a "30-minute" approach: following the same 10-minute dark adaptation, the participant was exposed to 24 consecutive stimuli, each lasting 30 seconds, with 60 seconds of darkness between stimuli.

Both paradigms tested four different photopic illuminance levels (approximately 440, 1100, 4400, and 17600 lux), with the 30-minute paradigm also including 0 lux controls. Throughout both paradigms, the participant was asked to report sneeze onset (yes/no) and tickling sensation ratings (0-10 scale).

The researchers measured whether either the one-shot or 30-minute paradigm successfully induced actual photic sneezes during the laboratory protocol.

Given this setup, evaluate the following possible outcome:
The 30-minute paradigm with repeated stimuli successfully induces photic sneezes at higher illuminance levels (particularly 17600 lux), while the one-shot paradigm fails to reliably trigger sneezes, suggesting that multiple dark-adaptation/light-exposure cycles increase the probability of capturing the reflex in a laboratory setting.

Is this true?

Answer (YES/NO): NO